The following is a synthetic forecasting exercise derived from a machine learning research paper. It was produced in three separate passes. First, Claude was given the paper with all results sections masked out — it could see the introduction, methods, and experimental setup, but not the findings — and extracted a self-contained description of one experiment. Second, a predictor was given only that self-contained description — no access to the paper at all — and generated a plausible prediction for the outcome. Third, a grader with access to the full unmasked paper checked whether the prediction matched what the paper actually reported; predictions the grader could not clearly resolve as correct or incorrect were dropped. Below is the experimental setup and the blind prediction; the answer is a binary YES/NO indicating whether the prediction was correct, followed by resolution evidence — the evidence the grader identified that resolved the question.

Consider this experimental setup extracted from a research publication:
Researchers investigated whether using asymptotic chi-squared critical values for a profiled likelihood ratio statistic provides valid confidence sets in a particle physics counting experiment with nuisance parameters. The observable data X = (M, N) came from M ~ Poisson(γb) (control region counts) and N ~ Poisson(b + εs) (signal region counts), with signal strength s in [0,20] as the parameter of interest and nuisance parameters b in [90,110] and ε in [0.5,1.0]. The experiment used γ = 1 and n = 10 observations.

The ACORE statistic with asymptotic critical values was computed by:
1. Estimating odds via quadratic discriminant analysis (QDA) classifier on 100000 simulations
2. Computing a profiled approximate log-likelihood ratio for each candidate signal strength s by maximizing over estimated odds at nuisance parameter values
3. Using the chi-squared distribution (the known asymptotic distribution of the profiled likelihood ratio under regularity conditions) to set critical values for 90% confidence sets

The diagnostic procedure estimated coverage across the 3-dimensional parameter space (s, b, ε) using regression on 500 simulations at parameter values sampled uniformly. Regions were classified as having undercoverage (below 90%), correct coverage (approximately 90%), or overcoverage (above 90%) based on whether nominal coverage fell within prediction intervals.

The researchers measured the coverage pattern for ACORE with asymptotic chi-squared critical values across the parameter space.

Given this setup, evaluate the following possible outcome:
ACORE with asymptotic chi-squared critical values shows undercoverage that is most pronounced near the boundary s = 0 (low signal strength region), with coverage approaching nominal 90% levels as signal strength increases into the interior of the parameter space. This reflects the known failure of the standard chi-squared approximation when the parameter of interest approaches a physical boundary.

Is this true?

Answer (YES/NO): NO